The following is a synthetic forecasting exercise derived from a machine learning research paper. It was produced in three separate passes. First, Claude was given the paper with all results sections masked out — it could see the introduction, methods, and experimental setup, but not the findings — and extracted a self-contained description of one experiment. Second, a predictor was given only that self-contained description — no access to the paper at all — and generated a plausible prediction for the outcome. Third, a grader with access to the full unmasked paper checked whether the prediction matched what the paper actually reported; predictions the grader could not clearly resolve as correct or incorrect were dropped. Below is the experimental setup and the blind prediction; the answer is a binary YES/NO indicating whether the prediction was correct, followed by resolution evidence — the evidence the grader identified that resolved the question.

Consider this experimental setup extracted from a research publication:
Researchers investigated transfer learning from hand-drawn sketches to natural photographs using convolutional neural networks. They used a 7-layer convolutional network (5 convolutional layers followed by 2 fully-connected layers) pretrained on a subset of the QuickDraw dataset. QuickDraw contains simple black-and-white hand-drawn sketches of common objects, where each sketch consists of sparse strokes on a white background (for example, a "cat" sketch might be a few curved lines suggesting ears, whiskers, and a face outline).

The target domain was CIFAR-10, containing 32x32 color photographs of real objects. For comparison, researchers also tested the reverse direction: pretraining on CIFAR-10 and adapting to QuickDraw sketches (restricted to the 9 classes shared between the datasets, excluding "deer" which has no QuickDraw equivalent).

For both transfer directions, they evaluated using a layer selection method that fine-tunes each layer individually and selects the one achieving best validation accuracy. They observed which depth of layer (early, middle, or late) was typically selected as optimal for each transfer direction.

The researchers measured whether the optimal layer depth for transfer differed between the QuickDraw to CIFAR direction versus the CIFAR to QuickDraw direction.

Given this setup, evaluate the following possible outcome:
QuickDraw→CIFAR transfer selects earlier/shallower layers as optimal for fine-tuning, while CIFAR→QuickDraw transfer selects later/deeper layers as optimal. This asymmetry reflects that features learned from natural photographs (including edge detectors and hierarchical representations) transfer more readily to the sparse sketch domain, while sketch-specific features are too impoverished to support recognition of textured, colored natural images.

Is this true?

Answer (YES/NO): YES